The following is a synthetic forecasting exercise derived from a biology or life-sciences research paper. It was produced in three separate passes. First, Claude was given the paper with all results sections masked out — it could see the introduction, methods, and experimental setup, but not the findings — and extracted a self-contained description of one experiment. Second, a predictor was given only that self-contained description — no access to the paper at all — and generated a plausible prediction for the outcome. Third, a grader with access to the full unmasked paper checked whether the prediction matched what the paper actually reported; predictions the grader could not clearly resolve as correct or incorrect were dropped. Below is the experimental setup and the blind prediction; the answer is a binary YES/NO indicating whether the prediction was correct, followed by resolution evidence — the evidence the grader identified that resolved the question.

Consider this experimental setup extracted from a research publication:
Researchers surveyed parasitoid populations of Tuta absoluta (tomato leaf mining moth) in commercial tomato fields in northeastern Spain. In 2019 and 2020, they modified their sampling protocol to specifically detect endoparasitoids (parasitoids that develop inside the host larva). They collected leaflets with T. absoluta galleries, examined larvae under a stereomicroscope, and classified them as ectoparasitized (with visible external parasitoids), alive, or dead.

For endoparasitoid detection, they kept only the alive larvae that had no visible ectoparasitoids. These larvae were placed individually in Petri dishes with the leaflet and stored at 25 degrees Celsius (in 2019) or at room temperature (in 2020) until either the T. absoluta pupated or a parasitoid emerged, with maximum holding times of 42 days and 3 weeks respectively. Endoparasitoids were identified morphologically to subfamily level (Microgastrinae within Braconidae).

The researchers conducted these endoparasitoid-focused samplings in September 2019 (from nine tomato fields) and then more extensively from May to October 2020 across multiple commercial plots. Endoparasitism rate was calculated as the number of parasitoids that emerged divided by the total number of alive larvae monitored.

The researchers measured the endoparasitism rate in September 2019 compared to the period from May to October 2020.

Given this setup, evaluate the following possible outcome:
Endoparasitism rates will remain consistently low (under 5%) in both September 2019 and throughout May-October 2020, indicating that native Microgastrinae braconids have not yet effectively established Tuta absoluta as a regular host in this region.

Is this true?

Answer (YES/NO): NO